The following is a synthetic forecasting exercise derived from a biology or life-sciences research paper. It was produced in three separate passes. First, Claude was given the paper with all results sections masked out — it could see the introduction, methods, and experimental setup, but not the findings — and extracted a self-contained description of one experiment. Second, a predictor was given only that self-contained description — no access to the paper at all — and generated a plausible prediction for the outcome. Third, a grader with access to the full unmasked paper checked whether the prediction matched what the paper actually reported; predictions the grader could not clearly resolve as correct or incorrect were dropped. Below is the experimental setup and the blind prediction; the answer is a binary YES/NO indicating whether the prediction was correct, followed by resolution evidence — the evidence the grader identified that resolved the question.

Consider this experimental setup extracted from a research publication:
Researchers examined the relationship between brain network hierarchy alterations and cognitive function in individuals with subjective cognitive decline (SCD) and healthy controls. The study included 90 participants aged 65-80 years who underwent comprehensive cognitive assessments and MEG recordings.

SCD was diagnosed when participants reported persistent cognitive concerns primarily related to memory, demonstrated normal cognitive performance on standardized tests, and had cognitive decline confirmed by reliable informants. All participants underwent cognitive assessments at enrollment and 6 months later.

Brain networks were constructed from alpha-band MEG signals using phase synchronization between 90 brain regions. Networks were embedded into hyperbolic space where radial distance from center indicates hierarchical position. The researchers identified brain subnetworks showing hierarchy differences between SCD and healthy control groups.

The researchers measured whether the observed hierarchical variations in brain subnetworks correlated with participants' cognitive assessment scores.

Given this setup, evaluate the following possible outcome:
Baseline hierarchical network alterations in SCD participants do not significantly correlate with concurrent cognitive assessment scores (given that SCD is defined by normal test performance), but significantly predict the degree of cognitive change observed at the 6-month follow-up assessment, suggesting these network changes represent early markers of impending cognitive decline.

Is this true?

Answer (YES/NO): NO